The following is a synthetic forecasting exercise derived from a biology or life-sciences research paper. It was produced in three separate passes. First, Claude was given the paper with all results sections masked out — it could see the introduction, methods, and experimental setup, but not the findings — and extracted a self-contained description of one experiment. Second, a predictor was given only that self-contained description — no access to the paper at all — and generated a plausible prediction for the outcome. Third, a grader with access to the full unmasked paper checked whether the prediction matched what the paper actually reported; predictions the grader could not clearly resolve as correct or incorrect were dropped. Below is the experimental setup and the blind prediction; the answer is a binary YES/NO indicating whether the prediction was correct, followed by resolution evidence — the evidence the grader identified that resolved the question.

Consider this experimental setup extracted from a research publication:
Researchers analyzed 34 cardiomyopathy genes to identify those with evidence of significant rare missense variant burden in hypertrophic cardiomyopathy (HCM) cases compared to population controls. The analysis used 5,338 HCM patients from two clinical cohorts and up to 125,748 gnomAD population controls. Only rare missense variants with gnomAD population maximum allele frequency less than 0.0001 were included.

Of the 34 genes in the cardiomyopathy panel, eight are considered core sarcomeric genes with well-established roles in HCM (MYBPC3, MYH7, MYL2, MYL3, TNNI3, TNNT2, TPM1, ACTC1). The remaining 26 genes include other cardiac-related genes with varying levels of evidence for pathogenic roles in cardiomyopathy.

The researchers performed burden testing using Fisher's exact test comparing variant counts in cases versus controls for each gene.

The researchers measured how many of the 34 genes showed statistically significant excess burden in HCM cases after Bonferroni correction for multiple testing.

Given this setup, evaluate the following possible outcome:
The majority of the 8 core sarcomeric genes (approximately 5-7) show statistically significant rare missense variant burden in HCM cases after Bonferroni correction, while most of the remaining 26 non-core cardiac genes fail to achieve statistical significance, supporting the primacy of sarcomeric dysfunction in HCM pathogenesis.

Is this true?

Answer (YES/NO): NO